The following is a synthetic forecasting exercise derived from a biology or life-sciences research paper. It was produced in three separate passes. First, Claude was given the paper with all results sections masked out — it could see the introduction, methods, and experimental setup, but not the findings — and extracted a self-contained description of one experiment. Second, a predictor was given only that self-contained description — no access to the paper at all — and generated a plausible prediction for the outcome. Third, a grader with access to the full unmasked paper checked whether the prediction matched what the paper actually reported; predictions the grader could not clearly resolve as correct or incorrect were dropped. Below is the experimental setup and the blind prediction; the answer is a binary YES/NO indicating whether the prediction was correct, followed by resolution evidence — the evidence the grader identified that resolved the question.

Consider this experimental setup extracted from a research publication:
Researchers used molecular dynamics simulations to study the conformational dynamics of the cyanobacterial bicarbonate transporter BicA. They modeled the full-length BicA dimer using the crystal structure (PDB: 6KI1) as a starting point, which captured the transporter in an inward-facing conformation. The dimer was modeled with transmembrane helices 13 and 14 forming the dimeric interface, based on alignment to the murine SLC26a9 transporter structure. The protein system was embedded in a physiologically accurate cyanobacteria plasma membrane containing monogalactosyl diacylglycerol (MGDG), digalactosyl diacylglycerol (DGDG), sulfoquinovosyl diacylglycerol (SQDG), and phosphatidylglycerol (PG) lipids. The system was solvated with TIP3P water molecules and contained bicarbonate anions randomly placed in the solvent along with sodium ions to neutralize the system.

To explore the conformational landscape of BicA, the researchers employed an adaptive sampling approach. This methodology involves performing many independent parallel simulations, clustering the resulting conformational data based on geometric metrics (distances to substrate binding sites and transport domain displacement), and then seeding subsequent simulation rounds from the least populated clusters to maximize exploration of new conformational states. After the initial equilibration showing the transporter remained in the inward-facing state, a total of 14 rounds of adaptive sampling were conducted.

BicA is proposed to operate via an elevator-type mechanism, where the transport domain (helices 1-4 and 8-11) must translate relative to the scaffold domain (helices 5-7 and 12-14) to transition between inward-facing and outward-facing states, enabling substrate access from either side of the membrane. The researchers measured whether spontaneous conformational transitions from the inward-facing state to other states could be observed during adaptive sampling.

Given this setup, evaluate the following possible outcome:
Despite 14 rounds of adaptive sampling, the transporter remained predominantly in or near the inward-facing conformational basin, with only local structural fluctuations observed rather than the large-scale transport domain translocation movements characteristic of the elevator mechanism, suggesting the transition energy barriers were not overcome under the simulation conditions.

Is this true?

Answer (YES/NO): YES